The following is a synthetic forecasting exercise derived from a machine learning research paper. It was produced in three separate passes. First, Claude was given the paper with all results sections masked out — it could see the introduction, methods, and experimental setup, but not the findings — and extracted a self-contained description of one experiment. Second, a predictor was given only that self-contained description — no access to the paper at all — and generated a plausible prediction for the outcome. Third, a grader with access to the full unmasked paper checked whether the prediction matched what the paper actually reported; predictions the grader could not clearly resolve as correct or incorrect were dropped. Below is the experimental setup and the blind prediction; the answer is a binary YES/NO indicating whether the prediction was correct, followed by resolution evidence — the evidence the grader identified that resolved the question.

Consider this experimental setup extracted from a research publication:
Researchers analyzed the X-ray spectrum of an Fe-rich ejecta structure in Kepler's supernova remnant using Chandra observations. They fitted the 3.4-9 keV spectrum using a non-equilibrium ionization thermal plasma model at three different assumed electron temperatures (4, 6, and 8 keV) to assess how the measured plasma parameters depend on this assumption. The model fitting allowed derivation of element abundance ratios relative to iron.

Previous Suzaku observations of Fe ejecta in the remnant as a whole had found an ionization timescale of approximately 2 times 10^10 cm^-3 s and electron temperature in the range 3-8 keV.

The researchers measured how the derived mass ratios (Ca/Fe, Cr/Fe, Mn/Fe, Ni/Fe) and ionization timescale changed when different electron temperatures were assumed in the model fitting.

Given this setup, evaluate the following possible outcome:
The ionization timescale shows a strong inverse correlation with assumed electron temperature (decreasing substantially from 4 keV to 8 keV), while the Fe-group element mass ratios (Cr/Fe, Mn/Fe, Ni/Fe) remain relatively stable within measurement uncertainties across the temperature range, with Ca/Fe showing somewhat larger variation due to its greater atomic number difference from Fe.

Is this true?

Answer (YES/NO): NO